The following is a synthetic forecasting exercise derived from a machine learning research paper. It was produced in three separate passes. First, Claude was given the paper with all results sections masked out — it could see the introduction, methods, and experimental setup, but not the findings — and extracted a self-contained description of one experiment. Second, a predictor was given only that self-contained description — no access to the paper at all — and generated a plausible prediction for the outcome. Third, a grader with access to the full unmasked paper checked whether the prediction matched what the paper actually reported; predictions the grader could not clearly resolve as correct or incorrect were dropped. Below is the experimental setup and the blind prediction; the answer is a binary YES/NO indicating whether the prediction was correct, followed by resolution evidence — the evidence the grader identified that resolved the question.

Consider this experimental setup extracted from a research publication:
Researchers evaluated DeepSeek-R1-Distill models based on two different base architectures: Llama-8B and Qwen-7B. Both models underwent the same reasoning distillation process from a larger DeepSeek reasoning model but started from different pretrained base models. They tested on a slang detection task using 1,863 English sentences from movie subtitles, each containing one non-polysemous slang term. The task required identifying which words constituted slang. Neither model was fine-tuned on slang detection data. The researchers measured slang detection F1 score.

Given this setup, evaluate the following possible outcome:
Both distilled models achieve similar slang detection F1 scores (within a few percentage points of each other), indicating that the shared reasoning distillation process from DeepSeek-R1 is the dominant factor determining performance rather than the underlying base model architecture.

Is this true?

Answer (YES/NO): NO